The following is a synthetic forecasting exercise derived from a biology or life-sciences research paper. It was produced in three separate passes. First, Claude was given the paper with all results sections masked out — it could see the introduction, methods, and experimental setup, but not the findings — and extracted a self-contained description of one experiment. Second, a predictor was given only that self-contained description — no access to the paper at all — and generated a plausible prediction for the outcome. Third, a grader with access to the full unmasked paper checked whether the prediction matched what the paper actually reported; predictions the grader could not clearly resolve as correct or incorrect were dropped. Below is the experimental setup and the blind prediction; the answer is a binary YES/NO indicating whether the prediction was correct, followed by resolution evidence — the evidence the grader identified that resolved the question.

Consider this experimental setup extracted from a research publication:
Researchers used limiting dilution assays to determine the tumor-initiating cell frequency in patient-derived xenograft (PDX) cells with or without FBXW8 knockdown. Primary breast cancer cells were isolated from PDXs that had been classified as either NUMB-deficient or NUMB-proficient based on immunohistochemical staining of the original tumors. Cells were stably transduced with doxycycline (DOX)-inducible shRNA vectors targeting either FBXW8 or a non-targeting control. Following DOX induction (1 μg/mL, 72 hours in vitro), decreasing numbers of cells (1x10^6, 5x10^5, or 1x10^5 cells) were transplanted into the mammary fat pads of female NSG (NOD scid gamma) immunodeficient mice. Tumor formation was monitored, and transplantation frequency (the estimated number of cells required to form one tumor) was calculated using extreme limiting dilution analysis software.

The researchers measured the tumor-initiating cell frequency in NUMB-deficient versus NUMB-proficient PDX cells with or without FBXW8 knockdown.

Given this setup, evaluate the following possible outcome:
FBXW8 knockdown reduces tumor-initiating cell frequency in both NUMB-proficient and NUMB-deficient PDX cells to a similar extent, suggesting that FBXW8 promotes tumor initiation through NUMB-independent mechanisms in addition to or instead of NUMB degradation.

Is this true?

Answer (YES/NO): NO